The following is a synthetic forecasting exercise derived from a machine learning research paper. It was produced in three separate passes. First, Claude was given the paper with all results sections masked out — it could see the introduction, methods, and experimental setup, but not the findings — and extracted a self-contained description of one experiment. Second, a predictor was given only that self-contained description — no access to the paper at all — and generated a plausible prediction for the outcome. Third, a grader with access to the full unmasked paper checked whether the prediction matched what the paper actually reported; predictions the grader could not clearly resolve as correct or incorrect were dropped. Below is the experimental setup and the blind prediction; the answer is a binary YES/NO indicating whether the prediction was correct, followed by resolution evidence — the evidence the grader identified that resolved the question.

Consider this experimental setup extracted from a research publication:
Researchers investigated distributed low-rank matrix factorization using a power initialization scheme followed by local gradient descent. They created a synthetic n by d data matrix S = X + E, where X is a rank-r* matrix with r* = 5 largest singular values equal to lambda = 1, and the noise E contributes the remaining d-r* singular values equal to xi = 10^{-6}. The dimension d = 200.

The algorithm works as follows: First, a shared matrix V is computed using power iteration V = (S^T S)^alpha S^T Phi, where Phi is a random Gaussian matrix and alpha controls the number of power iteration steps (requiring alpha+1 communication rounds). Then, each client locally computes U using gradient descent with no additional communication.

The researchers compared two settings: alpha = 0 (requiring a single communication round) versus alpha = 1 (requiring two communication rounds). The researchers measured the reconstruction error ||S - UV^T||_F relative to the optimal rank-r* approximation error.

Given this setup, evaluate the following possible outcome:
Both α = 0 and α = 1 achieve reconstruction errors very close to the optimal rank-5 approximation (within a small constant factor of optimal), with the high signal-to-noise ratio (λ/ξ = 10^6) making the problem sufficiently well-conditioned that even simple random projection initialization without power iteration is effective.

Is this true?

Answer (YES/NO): NO